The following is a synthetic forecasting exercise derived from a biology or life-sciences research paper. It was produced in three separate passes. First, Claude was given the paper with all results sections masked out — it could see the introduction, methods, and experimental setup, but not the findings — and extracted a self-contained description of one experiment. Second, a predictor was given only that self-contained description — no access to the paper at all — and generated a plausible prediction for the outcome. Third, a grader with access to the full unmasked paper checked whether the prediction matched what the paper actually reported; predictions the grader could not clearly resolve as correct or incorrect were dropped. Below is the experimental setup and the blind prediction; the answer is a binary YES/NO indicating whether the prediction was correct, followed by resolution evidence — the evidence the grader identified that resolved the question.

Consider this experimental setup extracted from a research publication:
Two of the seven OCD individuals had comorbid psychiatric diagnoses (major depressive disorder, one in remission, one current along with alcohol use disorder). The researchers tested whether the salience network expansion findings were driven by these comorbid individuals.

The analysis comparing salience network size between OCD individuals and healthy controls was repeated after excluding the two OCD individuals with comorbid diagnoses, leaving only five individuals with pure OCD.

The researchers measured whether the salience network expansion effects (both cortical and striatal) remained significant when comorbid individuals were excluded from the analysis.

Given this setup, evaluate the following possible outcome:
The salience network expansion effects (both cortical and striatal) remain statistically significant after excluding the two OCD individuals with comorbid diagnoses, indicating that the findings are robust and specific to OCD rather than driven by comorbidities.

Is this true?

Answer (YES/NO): YES